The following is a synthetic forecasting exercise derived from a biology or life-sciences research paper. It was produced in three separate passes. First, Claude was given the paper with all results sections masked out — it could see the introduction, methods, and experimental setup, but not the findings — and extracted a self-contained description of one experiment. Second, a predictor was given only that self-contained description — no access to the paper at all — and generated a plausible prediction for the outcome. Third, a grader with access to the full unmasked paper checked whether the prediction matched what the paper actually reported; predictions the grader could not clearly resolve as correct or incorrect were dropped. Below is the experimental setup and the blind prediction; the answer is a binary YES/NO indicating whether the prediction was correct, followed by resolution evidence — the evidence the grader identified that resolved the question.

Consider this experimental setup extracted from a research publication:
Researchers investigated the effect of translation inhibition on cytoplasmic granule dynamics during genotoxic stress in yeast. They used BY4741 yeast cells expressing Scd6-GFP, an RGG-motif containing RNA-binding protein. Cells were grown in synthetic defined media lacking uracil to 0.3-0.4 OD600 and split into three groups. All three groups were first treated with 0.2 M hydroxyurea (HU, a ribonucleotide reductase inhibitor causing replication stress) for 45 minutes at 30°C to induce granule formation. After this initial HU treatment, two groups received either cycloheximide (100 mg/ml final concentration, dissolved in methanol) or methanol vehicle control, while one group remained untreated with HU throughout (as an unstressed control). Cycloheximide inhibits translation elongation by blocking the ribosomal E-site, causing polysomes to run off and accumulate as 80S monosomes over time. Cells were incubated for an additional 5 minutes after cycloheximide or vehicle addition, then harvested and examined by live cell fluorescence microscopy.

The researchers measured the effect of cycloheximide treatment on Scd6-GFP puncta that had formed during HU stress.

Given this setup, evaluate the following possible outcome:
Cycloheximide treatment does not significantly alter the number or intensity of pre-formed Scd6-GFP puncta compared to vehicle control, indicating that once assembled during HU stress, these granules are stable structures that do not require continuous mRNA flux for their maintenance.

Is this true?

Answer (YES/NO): NO